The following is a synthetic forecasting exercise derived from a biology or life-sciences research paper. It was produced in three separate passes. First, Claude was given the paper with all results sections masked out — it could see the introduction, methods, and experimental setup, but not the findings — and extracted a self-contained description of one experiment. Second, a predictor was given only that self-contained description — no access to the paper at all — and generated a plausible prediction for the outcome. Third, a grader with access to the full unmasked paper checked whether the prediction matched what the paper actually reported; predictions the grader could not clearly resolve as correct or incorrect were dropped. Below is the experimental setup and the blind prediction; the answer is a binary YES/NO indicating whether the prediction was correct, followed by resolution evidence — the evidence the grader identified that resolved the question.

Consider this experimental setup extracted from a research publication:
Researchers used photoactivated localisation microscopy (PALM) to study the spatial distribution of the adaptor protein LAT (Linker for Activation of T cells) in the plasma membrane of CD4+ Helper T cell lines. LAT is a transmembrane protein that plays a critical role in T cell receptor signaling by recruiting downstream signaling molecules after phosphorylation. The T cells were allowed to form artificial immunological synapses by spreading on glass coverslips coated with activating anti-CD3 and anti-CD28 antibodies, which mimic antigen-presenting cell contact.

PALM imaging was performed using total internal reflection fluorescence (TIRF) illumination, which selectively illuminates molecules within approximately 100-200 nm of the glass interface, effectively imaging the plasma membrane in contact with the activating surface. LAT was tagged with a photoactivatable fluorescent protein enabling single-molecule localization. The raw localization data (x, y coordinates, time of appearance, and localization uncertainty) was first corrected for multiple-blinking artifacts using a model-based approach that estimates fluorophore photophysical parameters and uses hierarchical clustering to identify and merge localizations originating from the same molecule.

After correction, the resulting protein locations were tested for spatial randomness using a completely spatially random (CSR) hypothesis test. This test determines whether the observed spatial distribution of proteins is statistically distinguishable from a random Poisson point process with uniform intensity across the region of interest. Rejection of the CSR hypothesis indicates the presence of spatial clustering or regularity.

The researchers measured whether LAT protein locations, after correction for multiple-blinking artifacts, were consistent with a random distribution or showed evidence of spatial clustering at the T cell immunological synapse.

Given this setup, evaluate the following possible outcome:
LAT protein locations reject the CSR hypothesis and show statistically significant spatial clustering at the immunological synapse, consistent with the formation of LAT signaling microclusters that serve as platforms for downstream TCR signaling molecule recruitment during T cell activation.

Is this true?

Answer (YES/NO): YES